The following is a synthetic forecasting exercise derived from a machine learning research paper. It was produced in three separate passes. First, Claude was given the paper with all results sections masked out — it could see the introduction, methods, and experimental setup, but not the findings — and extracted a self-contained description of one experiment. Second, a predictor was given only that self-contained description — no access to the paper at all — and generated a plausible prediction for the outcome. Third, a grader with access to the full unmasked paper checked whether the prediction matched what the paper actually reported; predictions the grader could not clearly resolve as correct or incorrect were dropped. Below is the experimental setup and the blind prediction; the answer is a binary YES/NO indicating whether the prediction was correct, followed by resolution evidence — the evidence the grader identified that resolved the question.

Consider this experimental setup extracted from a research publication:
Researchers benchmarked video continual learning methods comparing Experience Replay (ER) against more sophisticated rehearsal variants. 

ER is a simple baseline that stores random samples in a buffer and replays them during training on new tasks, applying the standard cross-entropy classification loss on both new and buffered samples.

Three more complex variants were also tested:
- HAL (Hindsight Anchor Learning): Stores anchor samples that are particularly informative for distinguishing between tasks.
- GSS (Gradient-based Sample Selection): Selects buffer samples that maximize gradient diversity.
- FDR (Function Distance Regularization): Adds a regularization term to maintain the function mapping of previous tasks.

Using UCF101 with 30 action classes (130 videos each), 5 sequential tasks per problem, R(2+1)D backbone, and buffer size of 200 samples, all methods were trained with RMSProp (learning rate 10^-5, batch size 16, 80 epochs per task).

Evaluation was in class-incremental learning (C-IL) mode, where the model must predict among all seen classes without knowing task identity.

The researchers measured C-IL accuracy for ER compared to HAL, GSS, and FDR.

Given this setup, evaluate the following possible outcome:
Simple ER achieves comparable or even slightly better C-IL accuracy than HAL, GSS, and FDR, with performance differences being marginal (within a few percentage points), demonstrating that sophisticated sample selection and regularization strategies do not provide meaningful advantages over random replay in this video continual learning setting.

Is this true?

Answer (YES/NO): NO